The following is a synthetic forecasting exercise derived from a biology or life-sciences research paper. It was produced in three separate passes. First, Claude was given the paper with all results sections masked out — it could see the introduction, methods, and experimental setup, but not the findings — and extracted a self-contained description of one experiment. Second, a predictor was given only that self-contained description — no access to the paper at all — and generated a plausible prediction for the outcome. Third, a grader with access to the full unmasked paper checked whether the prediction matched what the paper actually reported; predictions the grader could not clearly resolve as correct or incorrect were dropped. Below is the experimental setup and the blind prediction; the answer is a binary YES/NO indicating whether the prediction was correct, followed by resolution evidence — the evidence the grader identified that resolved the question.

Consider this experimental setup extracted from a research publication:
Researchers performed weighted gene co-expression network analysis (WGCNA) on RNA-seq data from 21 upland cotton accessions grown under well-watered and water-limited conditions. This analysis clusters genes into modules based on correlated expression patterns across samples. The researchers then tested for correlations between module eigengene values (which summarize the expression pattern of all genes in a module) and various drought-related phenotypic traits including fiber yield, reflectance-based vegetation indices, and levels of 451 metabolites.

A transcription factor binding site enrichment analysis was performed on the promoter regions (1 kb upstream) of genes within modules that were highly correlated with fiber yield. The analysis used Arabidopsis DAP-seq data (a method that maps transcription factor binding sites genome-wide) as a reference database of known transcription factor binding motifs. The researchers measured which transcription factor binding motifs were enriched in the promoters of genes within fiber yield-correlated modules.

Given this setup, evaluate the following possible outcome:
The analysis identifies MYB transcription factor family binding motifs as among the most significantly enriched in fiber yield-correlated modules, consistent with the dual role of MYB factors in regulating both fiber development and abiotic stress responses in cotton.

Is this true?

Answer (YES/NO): NO